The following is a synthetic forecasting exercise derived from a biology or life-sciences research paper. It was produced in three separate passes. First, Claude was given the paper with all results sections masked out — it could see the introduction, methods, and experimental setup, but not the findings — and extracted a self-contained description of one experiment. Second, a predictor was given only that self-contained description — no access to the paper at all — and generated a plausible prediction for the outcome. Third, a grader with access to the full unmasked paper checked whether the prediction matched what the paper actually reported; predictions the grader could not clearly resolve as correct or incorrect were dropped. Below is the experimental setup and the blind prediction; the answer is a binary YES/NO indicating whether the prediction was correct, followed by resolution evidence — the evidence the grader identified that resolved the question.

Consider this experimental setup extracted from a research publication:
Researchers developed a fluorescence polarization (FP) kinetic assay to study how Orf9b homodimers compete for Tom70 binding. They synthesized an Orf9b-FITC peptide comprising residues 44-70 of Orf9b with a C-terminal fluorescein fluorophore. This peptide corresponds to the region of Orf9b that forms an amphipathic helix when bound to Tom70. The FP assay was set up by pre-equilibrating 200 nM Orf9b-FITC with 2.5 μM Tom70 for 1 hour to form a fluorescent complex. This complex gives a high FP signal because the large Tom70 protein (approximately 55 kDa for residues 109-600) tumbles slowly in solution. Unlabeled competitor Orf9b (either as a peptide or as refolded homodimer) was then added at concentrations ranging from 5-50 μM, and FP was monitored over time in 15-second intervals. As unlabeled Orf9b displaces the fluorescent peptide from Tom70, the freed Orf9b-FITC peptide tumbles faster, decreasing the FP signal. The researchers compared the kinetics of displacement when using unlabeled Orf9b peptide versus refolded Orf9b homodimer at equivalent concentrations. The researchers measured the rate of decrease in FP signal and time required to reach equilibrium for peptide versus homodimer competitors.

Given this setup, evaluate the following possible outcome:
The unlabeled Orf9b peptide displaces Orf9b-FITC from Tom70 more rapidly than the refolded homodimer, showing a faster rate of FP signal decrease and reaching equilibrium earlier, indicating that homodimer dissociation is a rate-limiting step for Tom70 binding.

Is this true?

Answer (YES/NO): YES